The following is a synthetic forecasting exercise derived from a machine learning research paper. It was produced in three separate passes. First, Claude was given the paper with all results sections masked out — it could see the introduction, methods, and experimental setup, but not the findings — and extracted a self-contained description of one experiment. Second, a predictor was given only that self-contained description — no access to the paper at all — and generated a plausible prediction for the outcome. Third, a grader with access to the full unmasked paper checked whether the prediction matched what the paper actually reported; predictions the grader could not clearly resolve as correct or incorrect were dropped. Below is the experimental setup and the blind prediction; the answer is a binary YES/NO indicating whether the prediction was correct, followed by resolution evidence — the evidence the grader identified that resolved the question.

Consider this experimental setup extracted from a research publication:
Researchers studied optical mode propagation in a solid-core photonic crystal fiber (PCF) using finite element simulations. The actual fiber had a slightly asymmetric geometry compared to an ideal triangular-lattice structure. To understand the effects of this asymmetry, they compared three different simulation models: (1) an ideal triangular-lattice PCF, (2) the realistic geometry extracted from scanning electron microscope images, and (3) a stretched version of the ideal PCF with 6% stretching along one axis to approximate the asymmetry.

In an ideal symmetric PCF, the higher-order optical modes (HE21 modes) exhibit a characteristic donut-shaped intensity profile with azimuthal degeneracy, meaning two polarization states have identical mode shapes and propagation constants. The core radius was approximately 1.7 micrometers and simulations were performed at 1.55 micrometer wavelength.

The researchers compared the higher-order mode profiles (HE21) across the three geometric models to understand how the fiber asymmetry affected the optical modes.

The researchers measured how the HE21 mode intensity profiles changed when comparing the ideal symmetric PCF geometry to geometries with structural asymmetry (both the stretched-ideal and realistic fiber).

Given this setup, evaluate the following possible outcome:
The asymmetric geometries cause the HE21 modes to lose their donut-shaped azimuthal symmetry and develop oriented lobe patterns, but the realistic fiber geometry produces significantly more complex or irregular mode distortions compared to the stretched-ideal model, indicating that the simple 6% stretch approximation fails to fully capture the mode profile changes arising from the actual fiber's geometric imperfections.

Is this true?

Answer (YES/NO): NO